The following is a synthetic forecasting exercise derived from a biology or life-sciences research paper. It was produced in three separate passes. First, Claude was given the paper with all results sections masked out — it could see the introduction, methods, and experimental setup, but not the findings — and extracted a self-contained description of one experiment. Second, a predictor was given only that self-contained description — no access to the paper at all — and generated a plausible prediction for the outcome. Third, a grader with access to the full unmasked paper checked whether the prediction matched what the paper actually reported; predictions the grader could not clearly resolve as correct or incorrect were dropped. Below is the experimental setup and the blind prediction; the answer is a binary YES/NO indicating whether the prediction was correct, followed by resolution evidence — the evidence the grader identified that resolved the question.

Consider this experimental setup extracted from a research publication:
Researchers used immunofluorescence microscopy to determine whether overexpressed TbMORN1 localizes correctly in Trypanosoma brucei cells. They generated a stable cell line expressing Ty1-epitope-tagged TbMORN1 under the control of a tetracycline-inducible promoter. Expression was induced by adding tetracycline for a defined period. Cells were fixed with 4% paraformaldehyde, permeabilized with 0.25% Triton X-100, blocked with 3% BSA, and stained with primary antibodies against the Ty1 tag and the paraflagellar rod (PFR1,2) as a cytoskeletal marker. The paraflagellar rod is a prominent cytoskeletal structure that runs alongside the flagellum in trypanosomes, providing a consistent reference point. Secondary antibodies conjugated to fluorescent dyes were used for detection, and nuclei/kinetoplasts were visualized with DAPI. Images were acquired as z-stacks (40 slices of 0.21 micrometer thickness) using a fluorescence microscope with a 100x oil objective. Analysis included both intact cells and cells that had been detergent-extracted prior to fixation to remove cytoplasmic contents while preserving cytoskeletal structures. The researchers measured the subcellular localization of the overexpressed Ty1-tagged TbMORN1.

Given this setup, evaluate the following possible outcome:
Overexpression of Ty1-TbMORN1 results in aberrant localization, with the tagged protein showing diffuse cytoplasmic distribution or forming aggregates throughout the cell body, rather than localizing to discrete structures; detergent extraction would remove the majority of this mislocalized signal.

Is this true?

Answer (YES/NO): NO